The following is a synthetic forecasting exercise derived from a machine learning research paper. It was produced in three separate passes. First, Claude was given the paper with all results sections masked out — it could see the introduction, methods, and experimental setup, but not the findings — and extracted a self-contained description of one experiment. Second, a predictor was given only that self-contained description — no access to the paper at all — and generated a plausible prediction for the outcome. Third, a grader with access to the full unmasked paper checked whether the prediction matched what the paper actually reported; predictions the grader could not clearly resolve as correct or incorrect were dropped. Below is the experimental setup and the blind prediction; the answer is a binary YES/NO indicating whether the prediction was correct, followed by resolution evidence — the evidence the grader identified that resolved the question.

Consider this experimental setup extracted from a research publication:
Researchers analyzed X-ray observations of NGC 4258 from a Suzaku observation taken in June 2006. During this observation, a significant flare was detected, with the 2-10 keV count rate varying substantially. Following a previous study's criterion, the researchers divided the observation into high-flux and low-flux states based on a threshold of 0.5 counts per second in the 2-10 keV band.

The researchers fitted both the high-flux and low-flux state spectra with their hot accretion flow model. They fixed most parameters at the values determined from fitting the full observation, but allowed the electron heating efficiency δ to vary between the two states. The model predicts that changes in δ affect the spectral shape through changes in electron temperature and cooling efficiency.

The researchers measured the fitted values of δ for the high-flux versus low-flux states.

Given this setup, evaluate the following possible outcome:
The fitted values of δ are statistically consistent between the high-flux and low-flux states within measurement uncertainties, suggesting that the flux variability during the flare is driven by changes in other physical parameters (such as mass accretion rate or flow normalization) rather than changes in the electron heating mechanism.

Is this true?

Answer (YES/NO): NO